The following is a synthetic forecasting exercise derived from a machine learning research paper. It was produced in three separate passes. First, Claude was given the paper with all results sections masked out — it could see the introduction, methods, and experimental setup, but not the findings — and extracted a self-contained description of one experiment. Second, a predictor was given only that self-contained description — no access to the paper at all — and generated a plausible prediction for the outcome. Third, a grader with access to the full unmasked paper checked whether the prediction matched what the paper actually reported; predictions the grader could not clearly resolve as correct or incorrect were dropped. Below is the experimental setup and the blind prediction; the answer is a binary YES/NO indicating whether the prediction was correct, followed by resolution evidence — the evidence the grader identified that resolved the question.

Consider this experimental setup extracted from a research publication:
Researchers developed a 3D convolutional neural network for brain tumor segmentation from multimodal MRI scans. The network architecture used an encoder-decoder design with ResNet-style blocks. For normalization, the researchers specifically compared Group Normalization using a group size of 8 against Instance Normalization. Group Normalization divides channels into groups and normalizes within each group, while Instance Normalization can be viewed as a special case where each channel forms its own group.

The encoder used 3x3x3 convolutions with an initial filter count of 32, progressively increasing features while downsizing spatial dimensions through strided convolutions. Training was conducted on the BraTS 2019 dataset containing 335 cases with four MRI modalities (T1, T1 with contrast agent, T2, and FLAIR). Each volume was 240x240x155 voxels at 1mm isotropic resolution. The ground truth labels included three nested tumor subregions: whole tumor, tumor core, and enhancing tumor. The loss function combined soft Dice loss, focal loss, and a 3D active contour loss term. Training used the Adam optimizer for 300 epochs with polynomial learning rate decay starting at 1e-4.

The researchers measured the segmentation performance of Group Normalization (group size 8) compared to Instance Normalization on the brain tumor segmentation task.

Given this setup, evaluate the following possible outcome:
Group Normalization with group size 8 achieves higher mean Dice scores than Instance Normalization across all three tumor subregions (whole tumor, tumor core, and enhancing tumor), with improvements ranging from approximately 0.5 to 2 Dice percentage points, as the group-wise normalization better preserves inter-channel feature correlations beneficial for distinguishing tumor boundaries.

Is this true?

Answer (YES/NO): NO